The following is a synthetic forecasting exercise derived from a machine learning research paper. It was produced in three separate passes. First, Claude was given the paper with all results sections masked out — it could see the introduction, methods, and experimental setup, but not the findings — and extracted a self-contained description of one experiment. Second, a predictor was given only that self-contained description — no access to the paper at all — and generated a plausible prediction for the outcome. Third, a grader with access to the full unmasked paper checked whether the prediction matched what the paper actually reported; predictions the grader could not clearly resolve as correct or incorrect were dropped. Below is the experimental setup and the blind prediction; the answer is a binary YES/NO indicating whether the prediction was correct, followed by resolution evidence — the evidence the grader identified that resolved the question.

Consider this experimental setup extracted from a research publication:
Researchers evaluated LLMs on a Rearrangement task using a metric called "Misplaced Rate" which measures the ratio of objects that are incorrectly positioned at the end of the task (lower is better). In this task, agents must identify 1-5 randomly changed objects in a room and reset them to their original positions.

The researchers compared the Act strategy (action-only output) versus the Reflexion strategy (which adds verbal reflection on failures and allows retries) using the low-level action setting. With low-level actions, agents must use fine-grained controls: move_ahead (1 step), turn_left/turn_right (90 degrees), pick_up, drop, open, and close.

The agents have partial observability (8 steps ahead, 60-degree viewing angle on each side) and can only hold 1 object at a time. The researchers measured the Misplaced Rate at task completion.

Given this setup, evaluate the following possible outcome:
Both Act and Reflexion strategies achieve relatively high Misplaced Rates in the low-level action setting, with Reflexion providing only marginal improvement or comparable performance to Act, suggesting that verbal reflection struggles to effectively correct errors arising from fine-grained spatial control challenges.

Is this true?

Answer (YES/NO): NO